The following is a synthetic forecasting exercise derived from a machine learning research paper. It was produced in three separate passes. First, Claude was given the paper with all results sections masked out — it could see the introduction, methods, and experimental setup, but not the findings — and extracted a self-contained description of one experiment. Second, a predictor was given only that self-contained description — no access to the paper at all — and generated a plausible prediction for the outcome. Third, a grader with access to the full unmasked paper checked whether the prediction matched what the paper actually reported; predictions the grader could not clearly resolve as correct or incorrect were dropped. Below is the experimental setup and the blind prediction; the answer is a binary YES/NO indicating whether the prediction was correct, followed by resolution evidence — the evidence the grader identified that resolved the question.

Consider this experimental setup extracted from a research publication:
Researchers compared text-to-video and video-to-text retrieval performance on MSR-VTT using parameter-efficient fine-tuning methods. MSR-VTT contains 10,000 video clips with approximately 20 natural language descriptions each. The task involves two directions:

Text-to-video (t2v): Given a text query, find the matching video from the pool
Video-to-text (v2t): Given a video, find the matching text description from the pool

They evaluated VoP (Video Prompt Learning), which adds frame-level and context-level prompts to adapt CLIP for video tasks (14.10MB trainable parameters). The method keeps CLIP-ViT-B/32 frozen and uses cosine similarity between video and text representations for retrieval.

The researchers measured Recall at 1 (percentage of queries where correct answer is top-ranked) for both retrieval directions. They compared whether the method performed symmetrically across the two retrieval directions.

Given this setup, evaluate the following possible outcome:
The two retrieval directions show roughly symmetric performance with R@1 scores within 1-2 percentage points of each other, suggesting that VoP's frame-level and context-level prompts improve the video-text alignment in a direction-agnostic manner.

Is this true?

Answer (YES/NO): YES